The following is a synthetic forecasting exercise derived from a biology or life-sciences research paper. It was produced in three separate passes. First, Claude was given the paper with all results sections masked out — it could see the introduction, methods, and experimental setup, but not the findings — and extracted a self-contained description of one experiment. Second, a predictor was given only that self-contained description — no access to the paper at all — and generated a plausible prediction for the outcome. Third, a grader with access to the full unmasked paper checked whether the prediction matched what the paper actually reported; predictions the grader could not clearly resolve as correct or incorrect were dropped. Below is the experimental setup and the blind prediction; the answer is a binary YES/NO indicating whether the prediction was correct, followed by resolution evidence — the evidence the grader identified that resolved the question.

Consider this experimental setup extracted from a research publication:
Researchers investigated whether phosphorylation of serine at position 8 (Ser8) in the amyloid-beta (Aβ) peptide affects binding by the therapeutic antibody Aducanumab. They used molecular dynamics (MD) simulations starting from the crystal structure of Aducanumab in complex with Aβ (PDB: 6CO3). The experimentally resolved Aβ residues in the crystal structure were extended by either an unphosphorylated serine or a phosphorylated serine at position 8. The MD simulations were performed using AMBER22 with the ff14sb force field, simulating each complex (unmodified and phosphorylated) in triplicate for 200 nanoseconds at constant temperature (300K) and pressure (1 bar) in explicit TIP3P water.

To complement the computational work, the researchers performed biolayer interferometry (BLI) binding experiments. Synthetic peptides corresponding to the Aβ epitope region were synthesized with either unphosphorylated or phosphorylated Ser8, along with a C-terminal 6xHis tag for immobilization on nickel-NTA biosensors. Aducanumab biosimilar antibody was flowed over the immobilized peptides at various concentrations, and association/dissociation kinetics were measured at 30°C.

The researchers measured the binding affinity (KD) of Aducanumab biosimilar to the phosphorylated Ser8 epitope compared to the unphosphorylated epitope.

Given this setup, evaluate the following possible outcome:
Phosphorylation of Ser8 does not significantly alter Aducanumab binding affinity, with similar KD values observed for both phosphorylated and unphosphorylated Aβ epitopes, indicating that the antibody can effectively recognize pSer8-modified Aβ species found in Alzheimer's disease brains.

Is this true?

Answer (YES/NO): NO